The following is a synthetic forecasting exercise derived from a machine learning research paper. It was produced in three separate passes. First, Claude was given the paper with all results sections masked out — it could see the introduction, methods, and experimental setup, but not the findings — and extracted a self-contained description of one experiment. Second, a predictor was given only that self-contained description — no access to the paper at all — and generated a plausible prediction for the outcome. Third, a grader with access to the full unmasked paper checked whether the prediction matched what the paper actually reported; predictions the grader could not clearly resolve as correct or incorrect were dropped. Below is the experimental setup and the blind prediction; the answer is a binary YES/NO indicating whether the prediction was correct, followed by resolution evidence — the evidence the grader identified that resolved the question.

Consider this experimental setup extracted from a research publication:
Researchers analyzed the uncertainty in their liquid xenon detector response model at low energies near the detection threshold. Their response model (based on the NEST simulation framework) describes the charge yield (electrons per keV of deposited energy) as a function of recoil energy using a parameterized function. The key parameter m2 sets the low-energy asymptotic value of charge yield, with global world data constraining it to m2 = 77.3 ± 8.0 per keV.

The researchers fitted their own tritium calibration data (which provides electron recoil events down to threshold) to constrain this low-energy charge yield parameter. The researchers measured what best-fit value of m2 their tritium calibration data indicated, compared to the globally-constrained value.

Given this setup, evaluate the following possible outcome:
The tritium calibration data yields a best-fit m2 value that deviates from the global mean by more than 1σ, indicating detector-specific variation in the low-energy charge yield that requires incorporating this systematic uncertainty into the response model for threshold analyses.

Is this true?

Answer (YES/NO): NO